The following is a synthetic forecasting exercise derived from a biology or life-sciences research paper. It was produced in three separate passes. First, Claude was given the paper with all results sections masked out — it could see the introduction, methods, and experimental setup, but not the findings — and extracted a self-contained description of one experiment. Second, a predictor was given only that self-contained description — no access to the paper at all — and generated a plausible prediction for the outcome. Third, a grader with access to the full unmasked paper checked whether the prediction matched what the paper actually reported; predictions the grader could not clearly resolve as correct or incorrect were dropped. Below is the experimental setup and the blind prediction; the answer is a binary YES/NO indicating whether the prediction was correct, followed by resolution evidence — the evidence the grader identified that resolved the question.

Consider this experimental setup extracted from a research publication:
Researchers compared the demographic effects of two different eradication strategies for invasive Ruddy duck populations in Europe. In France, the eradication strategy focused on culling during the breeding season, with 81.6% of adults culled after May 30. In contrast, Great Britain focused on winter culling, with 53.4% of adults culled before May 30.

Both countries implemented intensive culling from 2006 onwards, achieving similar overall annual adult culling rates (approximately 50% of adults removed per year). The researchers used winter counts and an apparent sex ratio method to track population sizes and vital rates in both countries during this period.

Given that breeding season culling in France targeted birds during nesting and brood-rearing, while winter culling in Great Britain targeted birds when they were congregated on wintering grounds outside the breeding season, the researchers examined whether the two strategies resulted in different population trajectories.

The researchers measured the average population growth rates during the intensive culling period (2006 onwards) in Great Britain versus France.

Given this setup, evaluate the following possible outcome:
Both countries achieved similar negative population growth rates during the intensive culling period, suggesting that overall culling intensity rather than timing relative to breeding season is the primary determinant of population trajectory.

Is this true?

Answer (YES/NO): NO